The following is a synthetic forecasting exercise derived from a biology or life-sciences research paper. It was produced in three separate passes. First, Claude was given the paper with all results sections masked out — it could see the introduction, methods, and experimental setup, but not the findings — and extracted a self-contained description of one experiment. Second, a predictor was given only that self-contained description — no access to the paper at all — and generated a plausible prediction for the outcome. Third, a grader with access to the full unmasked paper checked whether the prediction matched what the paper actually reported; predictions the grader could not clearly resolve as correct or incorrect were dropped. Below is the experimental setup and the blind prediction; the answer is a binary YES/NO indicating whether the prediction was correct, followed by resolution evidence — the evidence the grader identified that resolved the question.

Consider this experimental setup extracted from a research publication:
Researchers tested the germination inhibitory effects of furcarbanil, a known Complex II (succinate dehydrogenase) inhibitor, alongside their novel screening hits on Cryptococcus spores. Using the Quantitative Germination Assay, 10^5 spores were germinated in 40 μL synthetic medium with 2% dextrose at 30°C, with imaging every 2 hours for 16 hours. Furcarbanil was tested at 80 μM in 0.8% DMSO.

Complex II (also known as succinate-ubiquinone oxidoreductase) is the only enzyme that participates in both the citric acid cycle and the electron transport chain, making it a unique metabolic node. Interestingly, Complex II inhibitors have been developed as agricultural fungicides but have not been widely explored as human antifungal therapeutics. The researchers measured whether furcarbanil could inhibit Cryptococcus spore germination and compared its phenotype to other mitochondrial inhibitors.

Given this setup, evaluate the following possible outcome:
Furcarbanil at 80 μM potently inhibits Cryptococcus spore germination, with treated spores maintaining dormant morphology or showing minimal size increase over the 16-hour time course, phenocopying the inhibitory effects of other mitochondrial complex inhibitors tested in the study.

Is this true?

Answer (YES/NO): NO